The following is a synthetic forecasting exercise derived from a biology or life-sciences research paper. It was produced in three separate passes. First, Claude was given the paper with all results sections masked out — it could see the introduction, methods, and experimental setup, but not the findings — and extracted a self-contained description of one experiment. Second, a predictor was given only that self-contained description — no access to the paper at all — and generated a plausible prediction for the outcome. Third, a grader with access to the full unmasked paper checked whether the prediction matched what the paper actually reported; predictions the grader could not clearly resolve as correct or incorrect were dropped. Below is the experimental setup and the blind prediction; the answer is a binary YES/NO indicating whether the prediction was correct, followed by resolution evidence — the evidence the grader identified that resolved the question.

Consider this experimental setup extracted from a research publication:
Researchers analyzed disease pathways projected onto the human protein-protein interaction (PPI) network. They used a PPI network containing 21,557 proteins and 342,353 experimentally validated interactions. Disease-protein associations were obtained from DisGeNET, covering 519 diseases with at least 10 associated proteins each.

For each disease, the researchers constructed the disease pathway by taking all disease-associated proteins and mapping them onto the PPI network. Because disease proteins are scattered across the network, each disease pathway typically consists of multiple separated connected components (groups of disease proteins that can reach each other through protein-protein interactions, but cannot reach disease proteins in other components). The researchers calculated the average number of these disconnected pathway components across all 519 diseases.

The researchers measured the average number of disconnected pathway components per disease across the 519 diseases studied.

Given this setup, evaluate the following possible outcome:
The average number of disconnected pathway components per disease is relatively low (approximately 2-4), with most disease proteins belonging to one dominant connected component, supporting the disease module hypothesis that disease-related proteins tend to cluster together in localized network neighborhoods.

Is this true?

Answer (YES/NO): NO